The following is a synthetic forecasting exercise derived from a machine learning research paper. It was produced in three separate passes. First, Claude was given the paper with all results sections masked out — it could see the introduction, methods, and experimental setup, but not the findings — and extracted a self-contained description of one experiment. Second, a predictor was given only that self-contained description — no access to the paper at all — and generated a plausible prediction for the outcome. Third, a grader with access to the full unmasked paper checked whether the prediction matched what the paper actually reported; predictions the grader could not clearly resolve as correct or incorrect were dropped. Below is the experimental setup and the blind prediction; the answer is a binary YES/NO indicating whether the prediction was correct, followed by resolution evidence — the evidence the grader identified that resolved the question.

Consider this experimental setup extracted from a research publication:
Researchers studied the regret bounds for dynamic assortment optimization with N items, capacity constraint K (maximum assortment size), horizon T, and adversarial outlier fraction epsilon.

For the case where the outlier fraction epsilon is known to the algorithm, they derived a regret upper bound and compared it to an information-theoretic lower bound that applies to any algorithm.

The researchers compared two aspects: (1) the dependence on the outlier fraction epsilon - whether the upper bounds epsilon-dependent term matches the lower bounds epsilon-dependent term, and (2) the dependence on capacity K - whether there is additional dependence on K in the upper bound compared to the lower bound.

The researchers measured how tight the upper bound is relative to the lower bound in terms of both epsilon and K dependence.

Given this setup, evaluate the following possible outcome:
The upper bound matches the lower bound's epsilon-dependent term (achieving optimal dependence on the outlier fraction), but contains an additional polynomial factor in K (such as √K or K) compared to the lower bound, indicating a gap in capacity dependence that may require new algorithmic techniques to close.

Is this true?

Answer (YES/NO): NO